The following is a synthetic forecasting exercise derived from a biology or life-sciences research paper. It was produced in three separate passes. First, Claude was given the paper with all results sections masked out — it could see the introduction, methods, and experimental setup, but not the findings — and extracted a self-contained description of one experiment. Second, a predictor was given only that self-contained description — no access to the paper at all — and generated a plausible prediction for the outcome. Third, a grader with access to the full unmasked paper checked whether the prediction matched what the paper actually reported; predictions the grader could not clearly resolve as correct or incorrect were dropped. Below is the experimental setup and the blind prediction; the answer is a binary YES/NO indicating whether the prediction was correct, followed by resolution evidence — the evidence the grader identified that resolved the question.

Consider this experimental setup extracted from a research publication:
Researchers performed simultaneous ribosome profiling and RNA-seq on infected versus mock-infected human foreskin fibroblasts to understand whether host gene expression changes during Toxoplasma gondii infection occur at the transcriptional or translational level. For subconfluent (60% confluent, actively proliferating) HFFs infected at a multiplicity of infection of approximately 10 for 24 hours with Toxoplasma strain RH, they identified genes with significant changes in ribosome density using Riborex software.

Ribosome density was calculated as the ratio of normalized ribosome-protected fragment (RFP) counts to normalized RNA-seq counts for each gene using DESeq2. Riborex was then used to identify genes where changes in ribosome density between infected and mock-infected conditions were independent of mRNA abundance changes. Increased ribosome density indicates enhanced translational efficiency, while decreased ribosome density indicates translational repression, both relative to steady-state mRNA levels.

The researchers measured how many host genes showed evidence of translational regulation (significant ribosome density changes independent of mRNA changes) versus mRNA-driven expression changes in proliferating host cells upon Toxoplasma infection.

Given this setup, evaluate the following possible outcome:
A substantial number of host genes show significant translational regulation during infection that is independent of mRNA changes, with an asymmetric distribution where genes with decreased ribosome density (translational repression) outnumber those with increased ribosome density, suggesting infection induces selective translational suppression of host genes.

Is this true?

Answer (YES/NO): NO